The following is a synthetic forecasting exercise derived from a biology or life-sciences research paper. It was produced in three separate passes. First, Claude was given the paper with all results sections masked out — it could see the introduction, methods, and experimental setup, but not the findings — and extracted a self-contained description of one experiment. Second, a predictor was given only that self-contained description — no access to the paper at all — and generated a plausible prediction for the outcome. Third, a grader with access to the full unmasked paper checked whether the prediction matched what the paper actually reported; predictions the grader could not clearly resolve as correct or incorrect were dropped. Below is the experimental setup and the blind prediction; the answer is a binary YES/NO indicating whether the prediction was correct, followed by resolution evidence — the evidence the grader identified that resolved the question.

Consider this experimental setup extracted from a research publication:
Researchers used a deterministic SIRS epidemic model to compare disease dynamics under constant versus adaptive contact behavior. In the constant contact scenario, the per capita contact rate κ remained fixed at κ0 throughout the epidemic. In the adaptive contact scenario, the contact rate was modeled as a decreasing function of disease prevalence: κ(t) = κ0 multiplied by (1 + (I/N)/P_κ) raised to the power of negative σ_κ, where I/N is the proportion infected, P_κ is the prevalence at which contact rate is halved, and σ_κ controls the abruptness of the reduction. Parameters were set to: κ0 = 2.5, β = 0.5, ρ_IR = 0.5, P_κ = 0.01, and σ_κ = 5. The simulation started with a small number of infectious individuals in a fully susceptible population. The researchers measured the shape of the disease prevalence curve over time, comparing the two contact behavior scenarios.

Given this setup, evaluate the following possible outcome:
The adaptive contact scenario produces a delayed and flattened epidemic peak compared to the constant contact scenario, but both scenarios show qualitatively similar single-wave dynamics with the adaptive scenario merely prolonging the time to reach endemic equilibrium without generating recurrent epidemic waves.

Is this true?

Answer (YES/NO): NO